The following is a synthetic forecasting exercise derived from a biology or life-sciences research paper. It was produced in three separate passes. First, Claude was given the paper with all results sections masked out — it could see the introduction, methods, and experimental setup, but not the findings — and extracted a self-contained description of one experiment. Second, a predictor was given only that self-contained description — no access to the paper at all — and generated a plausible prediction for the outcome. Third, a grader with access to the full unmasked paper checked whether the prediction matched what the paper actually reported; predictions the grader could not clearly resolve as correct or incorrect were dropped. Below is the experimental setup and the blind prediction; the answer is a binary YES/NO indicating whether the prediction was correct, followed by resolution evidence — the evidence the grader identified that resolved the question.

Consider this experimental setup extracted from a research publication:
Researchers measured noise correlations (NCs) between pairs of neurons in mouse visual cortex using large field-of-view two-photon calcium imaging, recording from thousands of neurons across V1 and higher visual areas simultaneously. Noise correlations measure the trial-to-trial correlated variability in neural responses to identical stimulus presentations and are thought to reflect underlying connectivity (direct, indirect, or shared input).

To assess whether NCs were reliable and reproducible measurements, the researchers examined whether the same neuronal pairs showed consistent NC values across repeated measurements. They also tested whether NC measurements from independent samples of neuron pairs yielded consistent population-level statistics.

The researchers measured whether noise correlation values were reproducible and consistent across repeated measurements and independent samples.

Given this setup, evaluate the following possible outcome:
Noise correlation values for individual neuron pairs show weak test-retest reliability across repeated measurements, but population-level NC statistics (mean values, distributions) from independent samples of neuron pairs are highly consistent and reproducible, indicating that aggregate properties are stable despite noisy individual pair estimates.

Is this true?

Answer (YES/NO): NO